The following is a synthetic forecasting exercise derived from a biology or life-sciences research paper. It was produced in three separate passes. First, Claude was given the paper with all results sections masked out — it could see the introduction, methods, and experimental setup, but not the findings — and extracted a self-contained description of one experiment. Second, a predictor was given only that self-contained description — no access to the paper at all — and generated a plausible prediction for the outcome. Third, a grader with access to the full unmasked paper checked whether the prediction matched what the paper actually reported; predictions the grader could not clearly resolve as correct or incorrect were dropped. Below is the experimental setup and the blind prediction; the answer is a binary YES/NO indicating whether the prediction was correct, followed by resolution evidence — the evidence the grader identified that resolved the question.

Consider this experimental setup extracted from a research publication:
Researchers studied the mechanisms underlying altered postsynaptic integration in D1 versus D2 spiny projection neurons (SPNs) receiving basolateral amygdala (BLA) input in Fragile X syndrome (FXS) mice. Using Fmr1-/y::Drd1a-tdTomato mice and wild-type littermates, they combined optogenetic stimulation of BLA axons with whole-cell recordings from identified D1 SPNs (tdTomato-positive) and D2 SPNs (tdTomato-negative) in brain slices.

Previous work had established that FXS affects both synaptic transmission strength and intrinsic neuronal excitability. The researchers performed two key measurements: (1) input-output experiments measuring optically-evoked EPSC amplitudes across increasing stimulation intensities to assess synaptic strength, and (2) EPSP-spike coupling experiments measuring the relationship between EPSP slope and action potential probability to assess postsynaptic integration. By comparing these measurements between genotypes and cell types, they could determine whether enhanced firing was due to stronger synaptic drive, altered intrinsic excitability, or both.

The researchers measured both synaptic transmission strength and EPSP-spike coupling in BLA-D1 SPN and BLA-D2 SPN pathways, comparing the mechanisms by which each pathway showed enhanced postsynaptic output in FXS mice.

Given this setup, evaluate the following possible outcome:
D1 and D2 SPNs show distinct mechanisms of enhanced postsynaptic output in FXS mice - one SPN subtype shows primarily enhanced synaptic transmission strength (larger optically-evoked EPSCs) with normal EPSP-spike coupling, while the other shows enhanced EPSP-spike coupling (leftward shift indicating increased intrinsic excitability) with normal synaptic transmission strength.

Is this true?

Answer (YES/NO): YES